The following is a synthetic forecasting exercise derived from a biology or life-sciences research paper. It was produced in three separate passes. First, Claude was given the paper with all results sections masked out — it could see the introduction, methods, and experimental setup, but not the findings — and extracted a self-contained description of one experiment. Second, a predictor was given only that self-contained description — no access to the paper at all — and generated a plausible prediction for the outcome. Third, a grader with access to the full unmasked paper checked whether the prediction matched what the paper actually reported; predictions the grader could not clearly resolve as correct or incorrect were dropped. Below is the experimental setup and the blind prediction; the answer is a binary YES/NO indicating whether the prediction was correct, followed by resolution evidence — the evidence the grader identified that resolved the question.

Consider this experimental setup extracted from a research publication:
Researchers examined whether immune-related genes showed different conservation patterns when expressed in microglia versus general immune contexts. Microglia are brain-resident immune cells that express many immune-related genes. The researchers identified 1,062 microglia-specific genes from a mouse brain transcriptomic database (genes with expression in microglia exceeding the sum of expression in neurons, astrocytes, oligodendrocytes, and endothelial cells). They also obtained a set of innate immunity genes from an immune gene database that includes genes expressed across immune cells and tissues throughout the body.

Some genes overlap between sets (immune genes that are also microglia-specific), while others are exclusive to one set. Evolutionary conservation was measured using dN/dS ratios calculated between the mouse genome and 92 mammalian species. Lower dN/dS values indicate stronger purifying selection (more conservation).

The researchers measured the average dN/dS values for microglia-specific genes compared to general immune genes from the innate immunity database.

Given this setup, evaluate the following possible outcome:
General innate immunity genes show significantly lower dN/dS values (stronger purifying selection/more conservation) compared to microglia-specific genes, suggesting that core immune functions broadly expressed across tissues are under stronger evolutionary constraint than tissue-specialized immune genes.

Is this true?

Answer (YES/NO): NO